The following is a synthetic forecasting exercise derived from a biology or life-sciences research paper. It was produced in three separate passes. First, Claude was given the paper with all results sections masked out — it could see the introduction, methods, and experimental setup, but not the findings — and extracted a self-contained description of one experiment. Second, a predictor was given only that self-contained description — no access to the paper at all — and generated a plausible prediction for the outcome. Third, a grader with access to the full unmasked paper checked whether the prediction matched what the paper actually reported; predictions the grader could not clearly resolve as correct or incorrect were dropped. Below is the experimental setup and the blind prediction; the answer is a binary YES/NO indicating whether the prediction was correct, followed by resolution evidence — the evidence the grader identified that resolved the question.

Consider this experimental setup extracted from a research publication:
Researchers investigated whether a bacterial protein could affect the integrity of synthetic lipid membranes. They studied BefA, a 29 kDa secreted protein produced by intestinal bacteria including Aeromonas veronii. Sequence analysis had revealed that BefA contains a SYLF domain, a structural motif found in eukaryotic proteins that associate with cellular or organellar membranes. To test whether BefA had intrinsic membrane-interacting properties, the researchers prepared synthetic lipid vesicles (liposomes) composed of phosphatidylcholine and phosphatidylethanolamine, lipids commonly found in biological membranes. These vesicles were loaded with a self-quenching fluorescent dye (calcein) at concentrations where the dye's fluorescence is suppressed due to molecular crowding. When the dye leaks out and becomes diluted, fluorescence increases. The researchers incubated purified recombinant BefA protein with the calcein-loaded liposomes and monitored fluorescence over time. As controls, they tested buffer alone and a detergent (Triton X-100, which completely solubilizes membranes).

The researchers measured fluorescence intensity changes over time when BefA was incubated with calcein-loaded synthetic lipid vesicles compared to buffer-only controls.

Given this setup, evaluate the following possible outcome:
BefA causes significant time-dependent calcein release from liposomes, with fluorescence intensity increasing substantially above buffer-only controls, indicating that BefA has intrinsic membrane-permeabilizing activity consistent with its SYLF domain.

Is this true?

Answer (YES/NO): YES